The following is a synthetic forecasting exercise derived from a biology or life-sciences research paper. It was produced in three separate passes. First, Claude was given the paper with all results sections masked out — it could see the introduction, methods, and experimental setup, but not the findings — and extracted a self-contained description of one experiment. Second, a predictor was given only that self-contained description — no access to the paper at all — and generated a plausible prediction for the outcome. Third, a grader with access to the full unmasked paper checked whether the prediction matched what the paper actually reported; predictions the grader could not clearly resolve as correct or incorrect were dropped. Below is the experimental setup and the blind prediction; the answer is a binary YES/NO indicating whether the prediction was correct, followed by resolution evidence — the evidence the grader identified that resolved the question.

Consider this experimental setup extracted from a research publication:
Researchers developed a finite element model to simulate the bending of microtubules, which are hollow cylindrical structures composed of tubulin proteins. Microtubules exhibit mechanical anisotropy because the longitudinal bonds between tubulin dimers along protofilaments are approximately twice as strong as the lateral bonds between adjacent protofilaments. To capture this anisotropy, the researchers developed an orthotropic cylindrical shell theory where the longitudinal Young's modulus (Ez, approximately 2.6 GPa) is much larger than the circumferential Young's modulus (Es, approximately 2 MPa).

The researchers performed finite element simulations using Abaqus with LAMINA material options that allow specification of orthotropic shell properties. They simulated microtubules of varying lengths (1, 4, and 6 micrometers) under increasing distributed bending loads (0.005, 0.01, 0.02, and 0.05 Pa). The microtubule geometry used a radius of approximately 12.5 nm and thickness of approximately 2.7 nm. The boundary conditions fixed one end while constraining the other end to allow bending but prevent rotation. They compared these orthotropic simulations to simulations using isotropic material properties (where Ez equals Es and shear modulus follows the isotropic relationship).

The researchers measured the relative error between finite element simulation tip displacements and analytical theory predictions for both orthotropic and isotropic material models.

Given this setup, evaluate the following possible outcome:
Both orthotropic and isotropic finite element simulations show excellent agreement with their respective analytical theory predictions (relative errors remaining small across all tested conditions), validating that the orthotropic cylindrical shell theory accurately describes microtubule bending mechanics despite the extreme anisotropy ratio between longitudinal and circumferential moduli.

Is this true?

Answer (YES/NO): YES